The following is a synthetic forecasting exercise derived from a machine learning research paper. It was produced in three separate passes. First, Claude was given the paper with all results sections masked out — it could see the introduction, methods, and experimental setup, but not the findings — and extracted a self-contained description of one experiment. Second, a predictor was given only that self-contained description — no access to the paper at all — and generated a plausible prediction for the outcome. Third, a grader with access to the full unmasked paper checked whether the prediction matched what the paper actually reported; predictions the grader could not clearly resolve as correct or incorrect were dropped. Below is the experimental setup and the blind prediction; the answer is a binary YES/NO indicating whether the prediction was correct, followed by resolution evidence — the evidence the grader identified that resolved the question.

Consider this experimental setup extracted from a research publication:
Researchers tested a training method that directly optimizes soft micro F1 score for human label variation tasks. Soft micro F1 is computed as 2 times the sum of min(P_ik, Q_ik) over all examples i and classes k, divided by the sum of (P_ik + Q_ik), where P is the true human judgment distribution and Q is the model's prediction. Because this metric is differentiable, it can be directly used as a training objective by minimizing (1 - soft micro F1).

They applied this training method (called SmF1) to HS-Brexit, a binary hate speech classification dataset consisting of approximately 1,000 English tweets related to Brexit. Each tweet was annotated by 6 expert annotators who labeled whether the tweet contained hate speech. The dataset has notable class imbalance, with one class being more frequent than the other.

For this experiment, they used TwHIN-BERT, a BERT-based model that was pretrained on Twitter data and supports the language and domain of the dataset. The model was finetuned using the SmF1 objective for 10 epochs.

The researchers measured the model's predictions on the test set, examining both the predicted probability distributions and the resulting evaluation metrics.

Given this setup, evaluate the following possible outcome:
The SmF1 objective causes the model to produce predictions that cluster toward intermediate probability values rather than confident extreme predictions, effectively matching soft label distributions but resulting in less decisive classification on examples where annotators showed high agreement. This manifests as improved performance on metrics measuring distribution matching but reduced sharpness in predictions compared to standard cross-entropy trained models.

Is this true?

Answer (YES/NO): NO